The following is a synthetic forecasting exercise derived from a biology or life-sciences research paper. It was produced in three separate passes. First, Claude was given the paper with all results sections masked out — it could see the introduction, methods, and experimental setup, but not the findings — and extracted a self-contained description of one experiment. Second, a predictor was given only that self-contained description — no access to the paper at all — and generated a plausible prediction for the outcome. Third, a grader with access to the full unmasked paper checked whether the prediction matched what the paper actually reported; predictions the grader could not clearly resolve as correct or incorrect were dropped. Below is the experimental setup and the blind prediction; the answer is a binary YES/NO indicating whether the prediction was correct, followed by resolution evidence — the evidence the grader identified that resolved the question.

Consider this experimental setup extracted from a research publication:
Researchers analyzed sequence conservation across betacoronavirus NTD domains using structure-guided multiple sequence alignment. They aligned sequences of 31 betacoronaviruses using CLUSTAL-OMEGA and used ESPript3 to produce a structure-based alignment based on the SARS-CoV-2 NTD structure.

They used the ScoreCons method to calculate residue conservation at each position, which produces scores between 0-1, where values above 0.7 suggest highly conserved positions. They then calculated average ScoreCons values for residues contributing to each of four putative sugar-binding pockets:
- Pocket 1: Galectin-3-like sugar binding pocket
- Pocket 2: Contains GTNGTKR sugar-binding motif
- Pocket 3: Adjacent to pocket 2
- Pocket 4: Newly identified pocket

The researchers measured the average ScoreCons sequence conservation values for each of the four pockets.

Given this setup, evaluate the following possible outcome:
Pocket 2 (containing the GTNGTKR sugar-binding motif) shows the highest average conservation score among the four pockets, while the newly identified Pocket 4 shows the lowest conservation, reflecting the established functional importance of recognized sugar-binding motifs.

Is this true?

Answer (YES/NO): NO